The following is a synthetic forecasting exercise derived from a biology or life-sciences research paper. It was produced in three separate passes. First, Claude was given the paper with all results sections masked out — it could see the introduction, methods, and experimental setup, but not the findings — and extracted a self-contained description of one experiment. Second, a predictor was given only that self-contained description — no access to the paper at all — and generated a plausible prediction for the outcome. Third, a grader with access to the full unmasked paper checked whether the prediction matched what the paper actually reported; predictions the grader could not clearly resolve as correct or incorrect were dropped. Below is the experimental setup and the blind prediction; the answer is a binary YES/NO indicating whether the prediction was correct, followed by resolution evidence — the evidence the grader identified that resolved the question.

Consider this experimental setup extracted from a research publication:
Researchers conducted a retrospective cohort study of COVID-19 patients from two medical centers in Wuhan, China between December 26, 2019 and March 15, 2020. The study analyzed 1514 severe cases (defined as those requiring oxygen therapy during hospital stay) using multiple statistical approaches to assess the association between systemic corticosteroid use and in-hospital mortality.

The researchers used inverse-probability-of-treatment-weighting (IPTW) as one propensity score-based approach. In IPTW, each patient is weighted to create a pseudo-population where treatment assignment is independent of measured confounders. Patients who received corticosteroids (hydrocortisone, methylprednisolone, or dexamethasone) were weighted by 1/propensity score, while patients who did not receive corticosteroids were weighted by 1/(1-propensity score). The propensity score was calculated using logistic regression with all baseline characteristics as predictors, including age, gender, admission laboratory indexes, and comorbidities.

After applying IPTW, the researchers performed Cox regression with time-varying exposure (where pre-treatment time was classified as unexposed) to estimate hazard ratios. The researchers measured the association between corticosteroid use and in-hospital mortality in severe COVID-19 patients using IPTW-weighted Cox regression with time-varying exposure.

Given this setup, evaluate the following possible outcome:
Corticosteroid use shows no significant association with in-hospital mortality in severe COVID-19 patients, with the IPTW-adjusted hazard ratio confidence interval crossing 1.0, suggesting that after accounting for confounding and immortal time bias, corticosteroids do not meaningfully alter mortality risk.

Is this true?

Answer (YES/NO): YES